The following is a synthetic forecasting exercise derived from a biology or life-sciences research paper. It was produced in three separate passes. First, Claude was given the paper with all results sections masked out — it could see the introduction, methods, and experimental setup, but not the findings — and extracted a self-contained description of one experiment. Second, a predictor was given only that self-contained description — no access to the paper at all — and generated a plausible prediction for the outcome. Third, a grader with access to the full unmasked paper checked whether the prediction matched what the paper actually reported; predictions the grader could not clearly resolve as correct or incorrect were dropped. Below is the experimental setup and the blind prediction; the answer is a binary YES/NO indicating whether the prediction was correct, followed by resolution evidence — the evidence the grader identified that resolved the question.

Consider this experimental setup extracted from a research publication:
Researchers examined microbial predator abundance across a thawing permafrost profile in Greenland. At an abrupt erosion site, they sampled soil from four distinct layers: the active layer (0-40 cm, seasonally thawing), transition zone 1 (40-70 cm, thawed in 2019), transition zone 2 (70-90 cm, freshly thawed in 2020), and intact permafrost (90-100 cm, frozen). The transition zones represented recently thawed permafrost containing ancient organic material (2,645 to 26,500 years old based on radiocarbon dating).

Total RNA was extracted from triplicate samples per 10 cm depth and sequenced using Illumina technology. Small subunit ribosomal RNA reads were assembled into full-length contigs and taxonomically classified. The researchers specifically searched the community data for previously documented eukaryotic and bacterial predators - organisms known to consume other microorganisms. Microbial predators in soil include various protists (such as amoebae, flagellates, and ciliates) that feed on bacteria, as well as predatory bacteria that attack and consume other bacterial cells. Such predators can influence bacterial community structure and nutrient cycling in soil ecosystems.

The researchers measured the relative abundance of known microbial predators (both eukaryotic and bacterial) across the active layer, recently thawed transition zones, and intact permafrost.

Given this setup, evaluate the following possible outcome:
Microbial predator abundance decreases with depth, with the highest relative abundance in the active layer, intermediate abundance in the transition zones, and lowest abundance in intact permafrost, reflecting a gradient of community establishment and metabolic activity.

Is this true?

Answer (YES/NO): NO